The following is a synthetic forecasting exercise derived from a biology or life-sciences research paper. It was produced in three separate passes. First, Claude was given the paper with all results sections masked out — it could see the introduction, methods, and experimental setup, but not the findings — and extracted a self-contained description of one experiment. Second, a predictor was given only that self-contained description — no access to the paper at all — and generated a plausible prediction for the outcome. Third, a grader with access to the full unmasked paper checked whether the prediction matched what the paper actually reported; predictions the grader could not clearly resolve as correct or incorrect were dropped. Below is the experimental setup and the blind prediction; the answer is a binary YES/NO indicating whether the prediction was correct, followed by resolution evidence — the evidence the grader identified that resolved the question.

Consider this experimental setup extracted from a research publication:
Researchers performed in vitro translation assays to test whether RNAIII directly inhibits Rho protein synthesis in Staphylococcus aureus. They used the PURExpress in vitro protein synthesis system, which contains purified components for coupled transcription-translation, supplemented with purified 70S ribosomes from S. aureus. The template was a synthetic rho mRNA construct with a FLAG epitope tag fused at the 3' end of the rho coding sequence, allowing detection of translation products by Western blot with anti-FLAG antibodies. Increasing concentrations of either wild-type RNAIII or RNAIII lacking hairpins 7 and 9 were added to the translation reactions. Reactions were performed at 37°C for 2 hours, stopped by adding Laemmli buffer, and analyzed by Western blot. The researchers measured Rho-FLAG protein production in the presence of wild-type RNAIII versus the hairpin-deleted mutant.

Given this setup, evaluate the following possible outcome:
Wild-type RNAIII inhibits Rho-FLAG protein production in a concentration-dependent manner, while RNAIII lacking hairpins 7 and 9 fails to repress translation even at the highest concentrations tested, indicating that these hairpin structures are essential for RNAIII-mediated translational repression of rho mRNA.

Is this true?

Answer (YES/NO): NO